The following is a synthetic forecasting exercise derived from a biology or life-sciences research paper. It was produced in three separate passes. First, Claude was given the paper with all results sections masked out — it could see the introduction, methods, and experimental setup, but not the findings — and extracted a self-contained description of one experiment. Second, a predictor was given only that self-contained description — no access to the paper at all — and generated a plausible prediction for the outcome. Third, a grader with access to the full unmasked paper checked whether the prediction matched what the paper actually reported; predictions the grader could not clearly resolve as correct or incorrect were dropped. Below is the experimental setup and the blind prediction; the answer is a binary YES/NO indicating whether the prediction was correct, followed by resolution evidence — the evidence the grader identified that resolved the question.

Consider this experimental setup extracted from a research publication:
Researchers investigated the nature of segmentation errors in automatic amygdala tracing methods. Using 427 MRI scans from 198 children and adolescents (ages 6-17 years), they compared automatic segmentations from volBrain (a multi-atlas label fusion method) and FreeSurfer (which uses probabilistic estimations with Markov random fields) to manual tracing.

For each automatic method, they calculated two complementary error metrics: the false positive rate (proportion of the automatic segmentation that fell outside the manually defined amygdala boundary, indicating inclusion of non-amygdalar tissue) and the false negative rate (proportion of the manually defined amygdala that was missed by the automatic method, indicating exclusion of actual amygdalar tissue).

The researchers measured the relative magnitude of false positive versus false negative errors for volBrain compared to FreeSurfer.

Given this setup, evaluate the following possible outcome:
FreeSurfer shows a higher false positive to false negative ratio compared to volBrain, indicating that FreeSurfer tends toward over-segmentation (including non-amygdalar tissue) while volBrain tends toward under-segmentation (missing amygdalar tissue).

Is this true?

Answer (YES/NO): YES